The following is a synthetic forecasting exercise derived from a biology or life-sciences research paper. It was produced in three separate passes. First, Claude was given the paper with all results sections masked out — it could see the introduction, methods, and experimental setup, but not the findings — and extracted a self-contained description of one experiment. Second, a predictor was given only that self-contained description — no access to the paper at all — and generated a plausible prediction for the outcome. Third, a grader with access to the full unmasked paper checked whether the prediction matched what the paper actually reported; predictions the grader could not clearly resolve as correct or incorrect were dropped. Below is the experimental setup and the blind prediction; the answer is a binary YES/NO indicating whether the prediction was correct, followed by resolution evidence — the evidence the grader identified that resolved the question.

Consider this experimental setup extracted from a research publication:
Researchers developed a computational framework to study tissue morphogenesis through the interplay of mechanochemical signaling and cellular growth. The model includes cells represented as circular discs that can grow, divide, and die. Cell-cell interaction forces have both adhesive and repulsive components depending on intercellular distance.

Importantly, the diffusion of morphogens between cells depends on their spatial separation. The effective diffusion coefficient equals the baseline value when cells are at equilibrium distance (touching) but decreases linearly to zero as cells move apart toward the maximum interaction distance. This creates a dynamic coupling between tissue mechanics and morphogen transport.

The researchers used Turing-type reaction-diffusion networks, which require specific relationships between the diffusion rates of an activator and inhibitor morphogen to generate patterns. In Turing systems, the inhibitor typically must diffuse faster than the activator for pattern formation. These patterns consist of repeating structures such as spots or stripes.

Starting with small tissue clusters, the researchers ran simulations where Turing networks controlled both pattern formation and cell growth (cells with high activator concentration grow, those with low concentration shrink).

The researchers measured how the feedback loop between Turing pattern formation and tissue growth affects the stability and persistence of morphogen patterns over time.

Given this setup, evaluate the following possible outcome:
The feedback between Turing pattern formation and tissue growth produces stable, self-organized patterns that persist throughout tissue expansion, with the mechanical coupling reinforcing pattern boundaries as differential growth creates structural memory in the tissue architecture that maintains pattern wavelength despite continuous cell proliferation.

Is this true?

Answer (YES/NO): NO